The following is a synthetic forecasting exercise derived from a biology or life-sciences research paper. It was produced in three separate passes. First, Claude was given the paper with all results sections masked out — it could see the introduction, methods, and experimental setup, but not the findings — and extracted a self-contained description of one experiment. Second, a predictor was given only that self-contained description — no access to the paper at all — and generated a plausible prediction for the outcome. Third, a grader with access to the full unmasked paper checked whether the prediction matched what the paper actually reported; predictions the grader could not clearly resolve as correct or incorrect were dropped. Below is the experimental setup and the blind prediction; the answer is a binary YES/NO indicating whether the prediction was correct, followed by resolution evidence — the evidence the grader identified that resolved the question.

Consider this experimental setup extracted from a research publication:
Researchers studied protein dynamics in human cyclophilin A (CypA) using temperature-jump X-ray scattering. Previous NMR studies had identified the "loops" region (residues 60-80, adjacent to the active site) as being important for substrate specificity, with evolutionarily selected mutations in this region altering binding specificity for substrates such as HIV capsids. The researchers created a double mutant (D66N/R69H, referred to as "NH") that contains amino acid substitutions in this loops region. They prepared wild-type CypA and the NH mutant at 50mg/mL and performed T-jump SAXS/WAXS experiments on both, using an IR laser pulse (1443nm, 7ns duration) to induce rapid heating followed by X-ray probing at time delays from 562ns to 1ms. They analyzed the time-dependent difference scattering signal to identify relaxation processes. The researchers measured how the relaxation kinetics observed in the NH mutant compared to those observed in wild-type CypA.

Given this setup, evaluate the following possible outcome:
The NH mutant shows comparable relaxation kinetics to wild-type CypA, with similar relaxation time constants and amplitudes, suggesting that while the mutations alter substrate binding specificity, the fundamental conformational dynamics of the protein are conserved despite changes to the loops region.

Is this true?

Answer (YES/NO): NO